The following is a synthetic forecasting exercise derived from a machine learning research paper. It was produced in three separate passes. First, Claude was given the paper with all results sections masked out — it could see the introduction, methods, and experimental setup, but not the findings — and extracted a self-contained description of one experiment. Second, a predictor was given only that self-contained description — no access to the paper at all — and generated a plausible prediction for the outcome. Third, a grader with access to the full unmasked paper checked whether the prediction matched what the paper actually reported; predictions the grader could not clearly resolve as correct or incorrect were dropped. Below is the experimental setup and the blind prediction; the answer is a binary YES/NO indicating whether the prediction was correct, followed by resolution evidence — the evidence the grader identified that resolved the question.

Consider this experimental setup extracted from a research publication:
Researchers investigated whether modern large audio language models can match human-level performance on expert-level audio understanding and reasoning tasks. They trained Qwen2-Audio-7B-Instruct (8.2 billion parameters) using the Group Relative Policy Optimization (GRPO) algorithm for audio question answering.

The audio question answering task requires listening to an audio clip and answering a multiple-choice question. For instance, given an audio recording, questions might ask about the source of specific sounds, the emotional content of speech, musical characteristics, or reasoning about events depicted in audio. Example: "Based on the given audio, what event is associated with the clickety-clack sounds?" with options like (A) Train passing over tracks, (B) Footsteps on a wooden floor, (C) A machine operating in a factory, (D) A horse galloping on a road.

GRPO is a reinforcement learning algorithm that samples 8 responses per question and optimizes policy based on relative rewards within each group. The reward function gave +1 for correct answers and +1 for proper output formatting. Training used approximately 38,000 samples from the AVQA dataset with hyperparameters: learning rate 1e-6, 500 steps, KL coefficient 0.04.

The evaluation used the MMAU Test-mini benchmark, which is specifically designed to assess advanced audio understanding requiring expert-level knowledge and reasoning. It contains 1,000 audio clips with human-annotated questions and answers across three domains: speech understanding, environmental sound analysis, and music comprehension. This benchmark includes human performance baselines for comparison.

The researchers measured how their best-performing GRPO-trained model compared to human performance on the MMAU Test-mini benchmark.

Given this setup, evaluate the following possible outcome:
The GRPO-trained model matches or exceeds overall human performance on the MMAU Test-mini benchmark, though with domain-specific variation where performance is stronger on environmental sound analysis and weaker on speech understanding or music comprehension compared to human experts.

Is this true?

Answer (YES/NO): NO